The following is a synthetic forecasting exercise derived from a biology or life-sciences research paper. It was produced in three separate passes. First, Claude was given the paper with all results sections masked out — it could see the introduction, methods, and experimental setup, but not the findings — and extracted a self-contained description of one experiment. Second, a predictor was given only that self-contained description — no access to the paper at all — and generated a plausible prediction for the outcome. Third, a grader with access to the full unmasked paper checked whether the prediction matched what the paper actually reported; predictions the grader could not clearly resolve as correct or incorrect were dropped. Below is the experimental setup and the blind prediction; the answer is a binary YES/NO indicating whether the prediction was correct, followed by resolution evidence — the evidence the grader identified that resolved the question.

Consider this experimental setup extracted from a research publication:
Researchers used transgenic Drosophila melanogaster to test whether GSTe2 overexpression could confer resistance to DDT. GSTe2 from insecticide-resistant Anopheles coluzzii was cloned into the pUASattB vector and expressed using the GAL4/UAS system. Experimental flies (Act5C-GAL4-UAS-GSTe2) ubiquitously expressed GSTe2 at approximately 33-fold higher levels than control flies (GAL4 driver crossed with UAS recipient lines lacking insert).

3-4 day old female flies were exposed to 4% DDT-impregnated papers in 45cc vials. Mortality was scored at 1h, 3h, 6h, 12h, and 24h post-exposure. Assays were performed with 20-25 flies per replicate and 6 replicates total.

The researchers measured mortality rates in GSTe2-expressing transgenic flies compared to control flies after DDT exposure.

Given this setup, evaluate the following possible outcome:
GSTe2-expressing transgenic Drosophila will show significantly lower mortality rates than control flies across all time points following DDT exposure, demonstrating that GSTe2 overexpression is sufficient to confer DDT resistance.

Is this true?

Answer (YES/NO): YES